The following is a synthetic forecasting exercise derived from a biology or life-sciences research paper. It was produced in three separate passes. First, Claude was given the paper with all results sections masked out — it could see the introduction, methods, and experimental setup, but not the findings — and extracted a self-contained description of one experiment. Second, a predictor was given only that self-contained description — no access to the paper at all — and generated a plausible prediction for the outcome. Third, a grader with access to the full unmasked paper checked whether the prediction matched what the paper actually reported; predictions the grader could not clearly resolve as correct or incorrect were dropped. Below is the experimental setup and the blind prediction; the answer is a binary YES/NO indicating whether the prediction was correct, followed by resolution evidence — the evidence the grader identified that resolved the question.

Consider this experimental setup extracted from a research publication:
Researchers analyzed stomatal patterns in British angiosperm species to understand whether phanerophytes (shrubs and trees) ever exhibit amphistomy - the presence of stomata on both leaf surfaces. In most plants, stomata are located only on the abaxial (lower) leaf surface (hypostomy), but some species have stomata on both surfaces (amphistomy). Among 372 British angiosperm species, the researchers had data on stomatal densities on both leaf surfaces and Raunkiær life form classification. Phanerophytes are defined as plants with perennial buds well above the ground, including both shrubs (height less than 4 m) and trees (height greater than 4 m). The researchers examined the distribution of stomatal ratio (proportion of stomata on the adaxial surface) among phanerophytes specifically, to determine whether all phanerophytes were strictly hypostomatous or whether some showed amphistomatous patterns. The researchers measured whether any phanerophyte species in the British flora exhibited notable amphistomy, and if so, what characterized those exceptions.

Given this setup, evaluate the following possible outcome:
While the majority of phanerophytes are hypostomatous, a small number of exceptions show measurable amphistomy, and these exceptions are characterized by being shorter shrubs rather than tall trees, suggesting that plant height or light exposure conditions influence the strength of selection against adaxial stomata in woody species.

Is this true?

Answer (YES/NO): NO